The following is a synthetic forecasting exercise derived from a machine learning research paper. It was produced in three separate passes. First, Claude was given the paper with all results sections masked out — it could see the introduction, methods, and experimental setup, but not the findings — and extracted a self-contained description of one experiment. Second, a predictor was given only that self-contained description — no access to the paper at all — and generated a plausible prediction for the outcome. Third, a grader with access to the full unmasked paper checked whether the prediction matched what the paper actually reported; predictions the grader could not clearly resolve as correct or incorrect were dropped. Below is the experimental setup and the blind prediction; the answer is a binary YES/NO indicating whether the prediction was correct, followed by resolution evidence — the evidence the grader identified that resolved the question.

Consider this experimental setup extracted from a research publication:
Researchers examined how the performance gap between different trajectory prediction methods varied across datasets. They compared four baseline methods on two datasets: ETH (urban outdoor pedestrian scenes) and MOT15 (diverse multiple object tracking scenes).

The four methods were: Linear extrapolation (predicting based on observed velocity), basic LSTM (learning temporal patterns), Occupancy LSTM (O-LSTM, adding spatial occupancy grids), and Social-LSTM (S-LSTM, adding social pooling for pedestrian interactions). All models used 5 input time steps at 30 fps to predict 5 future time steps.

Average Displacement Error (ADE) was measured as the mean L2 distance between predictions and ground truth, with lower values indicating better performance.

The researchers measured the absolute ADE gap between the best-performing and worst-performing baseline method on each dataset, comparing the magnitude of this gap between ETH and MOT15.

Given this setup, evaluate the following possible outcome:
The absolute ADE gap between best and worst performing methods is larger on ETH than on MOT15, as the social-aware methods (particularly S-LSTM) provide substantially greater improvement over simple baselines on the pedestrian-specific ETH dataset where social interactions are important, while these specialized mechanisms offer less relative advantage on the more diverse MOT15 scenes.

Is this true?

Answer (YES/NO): NO